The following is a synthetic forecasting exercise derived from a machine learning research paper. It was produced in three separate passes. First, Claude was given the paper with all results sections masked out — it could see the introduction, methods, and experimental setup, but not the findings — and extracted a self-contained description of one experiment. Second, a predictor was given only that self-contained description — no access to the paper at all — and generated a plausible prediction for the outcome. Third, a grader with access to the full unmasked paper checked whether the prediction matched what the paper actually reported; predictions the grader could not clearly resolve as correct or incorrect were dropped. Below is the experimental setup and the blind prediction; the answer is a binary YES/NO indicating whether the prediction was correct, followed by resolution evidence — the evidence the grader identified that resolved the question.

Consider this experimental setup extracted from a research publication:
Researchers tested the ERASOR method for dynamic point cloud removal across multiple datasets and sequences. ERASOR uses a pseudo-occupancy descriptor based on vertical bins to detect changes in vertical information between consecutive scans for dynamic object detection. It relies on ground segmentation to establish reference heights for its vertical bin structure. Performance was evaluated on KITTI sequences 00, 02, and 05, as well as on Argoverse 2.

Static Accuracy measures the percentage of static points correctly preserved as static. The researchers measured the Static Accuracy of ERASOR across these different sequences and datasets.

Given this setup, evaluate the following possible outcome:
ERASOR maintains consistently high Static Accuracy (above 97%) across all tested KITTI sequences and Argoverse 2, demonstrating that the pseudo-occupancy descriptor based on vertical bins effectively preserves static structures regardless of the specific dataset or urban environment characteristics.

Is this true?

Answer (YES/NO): NO